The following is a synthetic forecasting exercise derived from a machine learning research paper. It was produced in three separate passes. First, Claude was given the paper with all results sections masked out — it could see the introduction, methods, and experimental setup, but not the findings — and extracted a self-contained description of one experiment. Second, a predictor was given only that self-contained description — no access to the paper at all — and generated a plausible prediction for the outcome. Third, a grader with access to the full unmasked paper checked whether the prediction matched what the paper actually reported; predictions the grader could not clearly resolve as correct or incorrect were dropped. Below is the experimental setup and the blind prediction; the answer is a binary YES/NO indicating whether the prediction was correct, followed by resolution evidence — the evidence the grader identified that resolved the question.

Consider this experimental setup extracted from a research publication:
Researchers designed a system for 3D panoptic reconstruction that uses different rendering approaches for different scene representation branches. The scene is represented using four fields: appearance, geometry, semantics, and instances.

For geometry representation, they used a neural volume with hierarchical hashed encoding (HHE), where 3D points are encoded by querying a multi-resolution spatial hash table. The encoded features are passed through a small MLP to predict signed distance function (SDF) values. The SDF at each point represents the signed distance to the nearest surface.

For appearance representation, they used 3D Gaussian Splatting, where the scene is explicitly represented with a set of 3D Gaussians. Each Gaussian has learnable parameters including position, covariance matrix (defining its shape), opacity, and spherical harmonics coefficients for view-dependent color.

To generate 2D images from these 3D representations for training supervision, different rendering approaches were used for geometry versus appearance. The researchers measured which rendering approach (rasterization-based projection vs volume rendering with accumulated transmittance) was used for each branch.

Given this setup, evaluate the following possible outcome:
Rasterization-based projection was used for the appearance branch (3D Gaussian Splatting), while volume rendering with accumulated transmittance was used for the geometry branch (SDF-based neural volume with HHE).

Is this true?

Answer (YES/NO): YES